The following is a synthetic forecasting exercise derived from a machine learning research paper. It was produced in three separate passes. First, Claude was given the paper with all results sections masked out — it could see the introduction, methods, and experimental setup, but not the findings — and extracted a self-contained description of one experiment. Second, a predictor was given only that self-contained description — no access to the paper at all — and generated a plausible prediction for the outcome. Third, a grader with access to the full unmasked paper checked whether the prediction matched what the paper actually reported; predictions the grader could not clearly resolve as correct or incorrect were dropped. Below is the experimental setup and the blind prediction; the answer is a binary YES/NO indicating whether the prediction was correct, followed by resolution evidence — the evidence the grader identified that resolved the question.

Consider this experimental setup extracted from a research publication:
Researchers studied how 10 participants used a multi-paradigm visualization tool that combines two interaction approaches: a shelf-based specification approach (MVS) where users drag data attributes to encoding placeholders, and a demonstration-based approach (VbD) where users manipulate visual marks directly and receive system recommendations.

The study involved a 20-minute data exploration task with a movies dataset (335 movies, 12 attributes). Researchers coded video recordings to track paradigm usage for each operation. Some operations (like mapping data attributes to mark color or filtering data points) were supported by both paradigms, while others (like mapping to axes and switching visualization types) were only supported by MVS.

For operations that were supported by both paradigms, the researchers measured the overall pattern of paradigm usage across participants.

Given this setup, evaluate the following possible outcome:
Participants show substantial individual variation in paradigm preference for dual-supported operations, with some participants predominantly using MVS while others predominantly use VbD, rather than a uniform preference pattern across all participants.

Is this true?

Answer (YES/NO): NO